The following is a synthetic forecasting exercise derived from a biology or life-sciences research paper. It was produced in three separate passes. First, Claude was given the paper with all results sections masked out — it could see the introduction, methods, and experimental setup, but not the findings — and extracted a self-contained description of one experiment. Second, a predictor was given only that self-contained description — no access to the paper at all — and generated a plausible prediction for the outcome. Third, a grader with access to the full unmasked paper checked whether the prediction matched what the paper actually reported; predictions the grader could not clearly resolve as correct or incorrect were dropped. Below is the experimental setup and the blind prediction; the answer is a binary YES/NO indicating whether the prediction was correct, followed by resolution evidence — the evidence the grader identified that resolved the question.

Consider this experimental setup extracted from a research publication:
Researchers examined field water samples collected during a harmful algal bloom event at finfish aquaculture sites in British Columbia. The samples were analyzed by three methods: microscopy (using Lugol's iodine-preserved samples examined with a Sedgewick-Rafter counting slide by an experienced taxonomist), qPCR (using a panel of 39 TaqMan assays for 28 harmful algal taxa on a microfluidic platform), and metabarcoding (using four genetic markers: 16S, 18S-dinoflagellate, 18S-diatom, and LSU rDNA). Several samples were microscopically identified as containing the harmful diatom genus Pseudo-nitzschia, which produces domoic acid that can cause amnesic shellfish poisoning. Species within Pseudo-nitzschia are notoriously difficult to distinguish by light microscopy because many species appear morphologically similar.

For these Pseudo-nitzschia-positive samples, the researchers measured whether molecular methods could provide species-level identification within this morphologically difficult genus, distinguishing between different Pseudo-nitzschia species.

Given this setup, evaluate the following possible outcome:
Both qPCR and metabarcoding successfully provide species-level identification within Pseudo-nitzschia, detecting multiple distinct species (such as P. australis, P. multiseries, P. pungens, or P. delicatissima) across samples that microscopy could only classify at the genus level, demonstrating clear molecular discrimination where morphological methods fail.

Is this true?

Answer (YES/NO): NO